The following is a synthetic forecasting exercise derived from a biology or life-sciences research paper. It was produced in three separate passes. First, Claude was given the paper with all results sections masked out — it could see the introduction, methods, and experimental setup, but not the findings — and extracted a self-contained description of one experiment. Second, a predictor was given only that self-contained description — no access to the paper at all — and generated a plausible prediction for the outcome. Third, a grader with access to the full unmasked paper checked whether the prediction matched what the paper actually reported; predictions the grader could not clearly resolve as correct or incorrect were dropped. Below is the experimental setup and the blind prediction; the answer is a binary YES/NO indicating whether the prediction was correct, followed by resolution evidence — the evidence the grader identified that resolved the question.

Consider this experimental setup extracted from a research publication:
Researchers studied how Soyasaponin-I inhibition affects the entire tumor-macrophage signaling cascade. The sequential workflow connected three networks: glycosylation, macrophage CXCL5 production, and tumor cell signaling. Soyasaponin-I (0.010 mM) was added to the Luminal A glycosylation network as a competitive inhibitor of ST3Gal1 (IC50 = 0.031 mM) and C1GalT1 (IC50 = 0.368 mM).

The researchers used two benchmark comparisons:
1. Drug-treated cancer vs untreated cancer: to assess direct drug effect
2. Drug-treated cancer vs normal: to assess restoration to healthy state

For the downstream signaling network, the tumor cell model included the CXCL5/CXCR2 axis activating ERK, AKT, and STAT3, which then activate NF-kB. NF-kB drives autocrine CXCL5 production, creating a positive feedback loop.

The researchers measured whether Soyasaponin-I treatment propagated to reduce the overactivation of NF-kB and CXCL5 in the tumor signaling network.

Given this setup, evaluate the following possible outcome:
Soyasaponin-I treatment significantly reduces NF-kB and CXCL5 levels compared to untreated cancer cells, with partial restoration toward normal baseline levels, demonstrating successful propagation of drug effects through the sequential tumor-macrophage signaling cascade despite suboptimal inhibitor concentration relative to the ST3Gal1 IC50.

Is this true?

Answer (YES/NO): NO